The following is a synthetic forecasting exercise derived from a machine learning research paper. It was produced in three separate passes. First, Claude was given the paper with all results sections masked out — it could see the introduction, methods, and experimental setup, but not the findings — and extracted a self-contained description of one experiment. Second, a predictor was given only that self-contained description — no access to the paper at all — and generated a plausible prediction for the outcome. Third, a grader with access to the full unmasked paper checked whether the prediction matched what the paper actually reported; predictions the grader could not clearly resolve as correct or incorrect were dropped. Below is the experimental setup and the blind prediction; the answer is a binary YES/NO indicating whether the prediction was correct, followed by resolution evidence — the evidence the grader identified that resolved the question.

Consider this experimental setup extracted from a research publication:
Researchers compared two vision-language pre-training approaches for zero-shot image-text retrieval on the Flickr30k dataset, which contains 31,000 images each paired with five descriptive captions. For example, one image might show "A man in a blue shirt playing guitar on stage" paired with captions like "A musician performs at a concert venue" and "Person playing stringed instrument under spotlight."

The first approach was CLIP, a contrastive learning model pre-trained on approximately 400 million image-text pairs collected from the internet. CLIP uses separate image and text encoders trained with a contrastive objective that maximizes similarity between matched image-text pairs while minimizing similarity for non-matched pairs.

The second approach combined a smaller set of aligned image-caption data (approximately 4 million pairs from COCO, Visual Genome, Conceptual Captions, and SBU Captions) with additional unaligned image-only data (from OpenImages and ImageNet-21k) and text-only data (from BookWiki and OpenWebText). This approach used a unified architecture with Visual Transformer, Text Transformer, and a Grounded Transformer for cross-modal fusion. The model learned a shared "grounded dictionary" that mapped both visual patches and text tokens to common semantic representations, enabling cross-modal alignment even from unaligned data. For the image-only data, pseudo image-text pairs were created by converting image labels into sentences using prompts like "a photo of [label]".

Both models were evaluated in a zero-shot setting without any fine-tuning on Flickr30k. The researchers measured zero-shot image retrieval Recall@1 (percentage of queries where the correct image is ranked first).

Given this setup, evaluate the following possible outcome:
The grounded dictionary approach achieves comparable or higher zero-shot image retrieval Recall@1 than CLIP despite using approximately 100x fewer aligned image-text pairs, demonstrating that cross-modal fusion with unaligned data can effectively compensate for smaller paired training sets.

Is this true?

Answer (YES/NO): YES